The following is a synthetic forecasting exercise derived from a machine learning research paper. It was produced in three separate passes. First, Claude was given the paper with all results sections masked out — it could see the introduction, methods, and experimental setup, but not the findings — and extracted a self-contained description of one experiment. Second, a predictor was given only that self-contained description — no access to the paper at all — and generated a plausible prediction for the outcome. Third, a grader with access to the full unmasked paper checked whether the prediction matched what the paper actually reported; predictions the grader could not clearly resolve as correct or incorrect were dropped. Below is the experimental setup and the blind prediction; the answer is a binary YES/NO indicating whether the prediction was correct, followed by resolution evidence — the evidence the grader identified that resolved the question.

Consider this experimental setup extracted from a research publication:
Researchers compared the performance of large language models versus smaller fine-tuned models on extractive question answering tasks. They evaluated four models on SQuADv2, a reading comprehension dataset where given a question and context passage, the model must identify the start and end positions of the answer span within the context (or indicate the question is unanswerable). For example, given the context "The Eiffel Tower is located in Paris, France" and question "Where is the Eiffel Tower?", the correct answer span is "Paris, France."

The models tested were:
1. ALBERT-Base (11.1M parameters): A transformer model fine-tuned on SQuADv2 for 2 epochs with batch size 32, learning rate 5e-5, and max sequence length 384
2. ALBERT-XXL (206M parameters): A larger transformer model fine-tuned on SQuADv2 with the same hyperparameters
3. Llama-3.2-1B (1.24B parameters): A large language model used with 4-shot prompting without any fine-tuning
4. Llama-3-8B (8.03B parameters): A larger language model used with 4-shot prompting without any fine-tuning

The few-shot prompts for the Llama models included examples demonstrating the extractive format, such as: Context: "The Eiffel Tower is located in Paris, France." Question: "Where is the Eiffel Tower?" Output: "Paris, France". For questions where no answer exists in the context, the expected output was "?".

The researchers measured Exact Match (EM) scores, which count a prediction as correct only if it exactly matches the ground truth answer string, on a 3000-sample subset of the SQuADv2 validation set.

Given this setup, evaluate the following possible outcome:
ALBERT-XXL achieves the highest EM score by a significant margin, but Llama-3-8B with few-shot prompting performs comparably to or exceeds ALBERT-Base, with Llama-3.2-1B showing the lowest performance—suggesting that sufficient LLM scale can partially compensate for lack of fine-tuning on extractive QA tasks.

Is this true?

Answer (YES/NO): NO